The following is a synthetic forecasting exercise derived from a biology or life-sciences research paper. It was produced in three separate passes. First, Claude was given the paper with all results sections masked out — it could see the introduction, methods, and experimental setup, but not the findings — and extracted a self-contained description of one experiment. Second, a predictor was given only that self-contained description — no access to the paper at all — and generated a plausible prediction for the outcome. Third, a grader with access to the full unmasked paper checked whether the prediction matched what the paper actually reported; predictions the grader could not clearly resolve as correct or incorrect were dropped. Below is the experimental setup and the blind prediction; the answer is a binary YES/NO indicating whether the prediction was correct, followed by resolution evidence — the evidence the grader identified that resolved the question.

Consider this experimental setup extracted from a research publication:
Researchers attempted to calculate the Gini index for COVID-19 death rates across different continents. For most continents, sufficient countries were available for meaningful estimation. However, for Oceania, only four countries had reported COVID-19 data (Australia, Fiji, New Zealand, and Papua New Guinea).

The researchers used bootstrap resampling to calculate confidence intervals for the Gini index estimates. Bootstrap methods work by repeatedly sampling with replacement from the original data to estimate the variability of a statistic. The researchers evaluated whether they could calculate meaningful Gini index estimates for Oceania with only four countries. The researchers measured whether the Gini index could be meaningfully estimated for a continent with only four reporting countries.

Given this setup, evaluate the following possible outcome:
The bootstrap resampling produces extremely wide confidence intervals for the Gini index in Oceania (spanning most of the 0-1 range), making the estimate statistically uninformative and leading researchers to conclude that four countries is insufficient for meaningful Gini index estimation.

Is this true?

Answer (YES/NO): YES